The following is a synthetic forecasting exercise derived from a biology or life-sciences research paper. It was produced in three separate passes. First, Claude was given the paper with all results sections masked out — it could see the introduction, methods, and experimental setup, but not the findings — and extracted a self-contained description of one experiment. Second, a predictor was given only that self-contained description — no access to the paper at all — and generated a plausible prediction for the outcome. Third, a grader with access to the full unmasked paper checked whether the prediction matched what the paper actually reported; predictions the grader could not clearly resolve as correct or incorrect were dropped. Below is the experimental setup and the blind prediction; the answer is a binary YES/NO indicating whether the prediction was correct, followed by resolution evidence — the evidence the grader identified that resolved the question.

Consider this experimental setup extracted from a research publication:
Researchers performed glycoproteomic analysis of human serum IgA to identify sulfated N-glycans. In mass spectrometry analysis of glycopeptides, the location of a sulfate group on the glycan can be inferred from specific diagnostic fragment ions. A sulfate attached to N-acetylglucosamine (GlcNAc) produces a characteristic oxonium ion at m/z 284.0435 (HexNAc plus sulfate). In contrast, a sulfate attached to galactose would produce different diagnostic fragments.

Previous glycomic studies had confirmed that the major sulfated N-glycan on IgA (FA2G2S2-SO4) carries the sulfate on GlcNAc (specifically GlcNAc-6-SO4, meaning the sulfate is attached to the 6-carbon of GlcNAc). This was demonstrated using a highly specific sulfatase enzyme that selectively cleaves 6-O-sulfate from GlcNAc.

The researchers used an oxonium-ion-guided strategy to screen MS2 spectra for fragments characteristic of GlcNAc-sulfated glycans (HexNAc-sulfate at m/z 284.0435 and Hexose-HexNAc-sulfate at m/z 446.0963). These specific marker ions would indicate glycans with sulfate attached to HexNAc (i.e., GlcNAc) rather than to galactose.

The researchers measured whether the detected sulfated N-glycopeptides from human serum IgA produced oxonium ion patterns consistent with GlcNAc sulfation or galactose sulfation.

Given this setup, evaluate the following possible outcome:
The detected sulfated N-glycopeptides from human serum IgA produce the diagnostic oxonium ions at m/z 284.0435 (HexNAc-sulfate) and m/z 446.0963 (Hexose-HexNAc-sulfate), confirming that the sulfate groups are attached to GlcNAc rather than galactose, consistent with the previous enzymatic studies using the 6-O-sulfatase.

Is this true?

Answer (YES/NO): YES